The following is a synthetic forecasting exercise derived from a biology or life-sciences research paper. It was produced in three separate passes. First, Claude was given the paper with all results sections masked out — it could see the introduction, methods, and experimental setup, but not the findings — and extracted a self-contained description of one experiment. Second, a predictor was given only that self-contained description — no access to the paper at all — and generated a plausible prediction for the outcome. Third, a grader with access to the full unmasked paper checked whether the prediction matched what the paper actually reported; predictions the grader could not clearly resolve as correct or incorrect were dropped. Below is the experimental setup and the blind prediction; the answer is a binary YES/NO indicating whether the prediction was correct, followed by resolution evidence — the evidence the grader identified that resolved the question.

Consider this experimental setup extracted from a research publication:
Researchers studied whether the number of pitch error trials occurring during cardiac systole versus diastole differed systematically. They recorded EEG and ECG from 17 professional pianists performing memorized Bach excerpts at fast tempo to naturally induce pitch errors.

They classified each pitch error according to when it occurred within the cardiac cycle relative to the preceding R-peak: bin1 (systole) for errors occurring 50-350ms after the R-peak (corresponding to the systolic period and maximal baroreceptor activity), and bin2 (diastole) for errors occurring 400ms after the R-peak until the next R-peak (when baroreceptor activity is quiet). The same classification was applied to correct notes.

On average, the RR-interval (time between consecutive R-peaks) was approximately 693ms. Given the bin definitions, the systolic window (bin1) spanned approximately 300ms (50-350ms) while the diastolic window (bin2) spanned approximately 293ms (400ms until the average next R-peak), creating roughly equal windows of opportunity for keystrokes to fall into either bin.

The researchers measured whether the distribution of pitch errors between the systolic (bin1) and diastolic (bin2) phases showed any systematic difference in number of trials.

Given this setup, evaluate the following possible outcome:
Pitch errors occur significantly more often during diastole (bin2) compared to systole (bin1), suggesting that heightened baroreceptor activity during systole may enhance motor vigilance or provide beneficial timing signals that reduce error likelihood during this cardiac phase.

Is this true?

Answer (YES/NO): NO